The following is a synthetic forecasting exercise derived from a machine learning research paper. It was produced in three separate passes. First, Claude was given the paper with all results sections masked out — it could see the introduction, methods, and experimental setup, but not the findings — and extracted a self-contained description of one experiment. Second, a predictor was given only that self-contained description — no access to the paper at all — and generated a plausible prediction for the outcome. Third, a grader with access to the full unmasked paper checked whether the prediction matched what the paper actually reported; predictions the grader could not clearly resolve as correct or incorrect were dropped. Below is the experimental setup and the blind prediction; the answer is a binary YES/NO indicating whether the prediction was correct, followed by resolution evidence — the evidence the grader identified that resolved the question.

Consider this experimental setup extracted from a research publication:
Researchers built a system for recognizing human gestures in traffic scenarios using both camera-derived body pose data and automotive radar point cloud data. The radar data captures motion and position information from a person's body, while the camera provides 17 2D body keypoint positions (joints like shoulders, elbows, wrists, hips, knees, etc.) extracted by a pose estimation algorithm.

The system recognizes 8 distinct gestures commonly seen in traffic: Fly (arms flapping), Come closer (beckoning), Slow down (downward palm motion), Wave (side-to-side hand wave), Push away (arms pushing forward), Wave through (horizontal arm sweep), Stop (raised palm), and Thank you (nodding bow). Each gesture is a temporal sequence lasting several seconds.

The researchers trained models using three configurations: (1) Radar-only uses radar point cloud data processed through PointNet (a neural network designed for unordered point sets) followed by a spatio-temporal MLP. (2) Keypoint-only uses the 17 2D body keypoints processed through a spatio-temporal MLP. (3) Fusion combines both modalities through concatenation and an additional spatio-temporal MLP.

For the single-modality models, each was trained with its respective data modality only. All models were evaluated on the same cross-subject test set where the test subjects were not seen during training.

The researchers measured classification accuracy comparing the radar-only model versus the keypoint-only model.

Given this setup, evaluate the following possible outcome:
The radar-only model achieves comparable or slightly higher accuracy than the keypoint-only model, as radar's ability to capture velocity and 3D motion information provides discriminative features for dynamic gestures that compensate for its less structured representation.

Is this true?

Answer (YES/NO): NO